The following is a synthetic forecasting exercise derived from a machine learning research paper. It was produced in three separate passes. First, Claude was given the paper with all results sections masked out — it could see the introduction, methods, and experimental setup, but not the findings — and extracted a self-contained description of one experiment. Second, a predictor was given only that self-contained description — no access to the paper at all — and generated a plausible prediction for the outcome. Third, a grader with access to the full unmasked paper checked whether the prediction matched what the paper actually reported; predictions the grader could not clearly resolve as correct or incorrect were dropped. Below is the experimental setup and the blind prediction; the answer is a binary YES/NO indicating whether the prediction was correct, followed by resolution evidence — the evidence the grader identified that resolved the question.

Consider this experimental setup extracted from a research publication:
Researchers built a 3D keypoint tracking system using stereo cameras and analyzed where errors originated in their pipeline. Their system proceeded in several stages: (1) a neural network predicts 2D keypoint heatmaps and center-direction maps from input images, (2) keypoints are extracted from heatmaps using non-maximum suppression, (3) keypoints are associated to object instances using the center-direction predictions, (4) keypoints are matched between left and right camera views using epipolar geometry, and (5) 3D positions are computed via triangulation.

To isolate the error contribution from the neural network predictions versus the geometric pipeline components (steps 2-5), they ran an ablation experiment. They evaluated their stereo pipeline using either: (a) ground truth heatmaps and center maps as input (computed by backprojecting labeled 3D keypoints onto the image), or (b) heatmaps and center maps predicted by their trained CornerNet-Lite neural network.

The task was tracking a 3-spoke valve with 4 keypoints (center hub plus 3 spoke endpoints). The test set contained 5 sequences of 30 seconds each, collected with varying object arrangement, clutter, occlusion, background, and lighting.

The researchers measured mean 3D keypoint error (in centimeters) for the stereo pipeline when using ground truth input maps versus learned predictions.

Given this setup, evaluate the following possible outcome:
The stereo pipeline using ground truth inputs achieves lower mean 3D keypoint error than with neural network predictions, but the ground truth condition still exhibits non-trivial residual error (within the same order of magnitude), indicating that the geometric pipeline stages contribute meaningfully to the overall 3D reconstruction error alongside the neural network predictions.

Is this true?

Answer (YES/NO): NO